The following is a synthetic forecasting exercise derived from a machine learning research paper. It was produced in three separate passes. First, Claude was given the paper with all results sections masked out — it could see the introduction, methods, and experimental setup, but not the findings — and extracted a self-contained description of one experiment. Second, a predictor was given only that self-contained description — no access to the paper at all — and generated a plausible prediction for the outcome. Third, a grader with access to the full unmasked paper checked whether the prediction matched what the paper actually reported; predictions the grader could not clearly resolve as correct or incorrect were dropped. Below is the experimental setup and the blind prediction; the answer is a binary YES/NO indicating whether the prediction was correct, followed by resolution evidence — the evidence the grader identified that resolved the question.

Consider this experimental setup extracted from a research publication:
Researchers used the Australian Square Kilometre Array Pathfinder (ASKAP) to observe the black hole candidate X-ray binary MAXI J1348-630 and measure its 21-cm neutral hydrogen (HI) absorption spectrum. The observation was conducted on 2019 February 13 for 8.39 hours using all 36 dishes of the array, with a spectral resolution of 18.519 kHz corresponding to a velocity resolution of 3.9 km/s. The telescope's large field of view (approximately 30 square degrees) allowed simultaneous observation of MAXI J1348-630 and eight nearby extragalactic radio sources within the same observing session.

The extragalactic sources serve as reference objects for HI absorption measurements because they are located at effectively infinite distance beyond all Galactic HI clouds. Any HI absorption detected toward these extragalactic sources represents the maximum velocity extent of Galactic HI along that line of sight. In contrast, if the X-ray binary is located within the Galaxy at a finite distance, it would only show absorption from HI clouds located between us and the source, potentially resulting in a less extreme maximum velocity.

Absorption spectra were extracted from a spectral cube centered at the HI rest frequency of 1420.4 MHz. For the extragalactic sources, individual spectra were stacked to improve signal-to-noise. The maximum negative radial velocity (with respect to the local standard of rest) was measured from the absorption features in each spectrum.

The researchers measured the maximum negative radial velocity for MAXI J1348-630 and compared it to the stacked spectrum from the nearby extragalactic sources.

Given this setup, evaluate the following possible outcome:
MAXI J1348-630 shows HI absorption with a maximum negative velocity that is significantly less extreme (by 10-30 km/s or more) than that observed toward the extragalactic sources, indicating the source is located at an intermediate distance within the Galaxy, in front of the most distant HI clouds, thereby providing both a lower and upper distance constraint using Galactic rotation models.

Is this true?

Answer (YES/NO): YES